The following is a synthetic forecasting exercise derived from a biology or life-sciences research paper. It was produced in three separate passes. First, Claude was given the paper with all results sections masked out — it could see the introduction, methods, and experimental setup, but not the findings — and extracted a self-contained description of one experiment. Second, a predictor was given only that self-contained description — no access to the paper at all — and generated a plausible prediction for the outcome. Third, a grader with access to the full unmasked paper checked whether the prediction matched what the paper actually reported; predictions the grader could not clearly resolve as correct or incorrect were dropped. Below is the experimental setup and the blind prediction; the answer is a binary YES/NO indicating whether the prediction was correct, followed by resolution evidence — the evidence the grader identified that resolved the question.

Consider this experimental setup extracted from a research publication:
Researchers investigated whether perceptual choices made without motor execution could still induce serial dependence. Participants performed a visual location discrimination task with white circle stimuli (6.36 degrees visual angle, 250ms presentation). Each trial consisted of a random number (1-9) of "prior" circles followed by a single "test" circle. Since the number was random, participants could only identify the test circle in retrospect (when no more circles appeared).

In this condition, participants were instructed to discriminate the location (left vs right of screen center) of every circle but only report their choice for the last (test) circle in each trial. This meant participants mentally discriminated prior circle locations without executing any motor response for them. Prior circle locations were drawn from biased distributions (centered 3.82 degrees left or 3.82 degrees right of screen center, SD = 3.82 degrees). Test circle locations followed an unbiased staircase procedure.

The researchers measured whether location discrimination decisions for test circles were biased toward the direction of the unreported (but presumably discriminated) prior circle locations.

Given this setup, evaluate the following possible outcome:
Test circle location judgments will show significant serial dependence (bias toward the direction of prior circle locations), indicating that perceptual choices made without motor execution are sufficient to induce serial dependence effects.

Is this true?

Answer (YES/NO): YES